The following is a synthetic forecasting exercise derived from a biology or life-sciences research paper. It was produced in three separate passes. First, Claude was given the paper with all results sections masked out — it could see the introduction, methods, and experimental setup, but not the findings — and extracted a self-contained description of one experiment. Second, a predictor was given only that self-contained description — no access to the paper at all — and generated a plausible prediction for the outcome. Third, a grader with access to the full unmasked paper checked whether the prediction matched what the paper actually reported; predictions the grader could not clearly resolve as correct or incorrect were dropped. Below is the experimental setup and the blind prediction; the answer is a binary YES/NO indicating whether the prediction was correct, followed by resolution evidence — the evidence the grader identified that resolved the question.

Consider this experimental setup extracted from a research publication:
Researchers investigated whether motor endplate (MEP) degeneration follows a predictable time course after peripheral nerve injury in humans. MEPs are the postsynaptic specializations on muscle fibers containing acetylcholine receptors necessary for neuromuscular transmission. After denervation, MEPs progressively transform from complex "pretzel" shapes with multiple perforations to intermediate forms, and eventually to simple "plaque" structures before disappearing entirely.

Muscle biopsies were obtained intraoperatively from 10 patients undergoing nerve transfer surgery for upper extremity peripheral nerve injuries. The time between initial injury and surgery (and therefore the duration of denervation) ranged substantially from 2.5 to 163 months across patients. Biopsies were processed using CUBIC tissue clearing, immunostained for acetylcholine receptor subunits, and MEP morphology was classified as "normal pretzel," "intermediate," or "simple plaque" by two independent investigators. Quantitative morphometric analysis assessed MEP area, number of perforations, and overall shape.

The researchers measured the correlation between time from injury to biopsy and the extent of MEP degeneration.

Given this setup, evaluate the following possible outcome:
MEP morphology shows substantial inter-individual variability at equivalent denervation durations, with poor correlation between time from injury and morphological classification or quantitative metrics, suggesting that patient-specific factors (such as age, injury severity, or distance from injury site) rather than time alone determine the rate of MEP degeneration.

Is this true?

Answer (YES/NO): YES